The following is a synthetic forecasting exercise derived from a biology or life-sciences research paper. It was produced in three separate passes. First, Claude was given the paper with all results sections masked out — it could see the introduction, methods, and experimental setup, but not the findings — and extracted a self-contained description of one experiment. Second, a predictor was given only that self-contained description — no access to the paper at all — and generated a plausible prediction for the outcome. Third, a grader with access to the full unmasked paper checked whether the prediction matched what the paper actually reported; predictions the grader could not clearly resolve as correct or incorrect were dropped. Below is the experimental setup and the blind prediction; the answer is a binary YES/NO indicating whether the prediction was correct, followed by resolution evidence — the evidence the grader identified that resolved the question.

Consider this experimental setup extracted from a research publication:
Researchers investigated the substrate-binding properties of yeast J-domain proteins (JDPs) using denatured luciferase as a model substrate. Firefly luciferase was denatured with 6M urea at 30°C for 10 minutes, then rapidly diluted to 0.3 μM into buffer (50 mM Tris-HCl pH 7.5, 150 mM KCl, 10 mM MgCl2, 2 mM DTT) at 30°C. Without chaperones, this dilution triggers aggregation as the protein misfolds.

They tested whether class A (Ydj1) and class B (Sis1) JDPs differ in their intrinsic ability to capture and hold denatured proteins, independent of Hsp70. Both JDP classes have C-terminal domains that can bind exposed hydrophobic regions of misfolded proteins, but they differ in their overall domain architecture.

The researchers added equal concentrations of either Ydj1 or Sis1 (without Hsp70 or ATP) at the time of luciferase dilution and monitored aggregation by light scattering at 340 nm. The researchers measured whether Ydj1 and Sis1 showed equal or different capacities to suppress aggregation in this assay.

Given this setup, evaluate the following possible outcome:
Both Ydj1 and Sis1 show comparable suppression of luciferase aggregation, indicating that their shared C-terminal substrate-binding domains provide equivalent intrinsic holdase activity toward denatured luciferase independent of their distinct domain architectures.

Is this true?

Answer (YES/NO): NO